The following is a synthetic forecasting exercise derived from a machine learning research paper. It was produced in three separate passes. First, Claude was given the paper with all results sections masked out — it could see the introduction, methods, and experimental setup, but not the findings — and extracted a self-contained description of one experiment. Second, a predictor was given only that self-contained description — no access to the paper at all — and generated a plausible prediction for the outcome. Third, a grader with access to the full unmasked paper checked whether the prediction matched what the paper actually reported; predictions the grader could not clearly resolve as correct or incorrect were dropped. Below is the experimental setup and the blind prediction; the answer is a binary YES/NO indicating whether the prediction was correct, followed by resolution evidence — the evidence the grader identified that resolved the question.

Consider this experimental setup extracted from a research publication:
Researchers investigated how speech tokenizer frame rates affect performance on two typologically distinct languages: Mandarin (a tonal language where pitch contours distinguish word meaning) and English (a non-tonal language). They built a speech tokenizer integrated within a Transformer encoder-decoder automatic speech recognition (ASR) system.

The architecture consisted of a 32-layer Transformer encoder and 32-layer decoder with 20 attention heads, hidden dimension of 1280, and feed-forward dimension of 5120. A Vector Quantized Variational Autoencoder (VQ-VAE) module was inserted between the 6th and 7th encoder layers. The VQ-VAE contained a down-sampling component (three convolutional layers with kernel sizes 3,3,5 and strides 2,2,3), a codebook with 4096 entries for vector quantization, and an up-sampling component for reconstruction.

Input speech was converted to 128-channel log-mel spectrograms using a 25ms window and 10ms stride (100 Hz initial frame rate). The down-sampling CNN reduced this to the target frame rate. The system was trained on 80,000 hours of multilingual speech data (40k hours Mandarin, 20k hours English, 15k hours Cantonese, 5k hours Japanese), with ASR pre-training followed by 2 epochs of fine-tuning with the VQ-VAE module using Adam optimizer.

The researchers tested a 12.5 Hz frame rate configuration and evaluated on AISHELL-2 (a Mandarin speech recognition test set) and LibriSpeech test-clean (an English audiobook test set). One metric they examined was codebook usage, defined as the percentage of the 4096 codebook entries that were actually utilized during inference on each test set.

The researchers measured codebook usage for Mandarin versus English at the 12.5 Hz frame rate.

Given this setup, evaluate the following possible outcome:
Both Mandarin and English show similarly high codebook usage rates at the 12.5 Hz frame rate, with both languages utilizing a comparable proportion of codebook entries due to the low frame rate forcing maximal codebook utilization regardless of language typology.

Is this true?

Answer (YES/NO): NO